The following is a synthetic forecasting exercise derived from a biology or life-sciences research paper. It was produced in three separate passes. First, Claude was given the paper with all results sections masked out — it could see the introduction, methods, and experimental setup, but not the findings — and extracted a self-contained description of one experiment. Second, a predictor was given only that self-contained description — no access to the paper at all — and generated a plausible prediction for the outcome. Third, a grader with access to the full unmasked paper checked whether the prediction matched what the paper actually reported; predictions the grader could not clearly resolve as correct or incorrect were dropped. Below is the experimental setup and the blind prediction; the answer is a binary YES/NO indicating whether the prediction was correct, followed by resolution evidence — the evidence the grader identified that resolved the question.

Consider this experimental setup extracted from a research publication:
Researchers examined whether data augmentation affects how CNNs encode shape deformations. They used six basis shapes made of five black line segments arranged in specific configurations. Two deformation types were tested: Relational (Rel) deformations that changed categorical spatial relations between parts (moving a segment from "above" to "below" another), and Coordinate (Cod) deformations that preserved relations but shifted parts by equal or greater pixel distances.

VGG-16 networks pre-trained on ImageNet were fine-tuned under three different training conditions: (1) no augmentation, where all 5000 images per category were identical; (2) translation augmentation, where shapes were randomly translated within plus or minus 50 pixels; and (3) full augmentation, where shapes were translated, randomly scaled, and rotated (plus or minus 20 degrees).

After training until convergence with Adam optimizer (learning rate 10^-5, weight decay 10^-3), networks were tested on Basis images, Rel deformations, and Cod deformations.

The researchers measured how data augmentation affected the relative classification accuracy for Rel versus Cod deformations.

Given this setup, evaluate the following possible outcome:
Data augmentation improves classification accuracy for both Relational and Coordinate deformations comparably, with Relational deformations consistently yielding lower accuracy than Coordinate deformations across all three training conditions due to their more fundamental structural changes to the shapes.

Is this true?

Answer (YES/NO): NO